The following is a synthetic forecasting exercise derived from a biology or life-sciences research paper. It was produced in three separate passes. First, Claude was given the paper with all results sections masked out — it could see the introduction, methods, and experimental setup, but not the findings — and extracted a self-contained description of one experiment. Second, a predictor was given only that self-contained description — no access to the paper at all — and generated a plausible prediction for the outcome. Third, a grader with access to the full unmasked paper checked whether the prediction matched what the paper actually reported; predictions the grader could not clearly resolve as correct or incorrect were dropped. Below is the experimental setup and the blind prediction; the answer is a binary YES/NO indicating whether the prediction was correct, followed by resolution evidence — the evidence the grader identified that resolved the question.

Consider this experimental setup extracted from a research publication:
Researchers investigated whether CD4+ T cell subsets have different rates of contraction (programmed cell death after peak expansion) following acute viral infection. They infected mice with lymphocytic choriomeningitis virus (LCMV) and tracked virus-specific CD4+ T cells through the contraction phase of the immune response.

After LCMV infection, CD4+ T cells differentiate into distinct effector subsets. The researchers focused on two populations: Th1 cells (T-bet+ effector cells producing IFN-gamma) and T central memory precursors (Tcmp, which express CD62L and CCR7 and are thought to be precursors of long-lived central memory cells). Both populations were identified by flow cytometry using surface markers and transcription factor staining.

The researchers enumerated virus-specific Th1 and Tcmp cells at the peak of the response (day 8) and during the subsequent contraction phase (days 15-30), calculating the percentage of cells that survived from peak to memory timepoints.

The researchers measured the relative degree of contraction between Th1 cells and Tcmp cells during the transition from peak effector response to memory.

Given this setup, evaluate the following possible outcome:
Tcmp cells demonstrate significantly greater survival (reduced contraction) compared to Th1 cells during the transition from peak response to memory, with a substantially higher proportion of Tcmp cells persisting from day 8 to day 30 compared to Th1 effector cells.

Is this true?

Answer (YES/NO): YES